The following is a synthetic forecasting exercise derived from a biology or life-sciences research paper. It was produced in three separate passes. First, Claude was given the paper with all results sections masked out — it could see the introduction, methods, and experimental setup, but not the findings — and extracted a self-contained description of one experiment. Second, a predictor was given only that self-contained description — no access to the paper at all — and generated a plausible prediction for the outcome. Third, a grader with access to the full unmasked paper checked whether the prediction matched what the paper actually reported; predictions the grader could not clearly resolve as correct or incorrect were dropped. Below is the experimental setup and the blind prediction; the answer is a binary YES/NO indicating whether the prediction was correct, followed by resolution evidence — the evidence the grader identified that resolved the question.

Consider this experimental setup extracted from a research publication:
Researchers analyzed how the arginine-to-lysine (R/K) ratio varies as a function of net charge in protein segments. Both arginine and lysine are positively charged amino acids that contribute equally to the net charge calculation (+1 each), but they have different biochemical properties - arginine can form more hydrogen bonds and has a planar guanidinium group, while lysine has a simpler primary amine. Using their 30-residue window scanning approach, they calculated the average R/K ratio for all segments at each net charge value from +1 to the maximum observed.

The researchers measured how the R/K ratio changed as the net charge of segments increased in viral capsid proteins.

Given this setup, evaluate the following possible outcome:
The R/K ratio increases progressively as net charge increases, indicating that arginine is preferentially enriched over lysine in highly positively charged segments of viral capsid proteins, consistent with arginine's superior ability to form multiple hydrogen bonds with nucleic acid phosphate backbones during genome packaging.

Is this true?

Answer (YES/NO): YES